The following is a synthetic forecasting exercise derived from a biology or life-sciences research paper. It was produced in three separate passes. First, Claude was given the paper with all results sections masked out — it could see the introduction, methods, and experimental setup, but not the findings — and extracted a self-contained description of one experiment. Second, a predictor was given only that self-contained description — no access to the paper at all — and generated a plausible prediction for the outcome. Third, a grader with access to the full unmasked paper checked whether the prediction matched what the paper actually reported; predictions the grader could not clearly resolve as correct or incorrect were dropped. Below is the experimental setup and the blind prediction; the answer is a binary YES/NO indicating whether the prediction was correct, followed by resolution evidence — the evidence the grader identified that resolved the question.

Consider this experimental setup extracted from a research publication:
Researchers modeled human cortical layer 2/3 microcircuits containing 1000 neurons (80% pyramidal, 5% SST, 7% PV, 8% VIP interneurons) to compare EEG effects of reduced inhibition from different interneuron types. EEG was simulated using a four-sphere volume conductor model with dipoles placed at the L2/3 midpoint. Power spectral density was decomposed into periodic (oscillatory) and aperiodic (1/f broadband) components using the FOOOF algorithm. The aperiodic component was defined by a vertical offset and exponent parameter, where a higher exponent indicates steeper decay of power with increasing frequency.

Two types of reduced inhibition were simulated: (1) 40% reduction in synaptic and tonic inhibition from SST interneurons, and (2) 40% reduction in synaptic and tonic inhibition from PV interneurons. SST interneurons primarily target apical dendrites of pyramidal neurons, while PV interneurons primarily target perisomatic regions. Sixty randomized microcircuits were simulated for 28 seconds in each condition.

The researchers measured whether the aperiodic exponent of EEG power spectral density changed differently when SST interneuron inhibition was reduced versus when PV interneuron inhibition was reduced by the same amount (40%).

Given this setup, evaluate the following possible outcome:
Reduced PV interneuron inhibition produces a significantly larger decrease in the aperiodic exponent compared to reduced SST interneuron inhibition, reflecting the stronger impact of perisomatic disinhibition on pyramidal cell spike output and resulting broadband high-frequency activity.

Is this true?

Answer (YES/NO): NO